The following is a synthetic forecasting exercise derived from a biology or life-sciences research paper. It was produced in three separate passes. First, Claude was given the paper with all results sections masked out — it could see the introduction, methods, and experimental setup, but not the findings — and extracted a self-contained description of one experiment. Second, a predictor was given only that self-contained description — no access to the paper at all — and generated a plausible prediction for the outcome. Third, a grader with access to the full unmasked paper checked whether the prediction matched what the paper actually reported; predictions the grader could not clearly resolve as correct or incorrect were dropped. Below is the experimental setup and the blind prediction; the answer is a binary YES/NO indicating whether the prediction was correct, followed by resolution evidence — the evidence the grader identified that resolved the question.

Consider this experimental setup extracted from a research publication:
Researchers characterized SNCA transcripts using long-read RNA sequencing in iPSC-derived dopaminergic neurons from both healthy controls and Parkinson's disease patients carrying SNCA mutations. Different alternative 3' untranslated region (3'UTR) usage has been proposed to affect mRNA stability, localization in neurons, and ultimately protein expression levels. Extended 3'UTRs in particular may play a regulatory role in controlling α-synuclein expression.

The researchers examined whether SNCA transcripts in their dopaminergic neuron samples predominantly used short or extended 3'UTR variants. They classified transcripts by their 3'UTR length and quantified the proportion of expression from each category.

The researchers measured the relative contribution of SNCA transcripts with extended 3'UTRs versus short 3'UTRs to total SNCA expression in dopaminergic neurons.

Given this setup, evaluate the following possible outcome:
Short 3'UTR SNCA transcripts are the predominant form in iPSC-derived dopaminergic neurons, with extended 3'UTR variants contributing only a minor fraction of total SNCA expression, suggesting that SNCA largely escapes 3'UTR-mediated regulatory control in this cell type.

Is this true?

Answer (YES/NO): YES